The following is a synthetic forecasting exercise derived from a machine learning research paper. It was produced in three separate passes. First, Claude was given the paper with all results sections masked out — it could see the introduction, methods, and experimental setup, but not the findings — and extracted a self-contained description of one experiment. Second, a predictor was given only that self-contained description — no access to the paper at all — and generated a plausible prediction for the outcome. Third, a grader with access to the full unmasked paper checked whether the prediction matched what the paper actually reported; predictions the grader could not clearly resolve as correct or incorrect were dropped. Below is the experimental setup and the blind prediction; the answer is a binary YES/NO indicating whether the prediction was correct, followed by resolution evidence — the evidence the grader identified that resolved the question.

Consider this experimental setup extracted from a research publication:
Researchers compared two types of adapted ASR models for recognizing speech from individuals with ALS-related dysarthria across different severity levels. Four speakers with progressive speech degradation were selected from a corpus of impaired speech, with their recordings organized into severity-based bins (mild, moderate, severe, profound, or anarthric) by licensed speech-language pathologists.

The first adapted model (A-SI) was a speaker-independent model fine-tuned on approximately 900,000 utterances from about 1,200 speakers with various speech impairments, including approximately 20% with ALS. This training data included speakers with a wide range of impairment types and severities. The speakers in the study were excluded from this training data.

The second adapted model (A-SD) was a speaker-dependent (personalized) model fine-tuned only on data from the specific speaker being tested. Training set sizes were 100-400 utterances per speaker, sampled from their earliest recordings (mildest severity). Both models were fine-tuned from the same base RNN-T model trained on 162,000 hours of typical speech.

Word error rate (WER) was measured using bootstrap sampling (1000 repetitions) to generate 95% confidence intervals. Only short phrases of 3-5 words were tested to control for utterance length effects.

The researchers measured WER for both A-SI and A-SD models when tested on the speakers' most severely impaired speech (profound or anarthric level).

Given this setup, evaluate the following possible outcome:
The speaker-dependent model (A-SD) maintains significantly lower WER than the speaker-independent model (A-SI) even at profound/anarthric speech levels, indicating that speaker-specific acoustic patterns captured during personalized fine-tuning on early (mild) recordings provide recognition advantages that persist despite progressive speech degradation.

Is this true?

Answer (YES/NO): NO